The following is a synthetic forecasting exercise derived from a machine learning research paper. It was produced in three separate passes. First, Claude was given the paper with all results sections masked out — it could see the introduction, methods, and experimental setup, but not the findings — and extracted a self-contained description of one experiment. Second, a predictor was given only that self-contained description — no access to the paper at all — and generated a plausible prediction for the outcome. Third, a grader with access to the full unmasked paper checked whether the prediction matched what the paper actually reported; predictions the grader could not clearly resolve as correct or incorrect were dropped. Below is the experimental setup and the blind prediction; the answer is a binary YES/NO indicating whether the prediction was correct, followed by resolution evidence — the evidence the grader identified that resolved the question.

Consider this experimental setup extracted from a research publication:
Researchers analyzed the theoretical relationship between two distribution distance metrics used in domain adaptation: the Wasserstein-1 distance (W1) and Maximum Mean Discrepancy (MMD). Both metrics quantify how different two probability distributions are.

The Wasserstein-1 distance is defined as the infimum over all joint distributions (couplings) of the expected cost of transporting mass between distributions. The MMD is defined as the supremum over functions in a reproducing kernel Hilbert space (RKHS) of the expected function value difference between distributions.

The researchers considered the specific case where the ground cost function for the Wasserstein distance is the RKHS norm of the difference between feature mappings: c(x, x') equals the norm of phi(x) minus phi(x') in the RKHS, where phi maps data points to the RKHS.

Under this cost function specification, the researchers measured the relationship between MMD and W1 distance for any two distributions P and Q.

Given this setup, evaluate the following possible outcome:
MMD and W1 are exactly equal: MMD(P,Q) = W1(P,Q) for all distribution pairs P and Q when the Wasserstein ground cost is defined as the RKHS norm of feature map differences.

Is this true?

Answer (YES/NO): NO